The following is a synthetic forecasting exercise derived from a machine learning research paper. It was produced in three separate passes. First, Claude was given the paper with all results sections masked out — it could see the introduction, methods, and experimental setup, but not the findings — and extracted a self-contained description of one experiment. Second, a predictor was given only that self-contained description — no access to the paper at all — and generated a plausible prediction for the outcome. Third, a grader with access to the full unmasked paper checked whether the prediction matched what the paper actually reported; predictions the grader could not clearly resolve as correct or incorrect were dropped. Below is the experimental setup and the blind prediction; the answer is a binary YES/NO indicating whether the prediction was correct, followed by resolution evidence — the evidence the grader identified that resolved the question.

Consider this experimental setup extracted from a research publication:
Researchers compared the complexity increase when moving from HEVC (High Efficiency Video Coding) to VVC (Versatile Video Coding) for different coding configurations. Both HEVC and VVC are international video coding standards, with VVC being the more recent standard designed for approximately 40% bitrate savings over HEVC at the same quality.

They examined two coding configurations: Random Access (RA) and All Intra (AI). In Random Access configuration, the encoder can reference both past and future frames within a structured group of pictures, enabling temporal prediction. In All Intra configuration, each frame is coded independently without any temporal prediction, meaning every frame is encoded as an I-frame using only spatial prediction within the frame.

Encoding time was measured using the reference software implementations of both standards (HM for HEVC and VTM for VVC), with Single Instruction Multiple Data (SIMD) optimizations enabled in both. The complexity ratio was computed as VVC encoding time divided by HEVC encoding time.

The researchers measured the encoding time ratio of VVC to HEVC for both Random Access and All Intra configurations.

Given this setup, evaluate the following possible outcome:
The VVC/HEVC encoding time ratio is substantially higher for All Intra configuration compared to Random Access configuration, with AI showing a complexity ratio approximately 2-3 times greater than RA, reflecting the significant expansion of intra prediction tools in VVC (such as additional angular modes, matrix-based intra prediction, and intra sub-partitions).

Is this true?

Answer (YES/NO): YES